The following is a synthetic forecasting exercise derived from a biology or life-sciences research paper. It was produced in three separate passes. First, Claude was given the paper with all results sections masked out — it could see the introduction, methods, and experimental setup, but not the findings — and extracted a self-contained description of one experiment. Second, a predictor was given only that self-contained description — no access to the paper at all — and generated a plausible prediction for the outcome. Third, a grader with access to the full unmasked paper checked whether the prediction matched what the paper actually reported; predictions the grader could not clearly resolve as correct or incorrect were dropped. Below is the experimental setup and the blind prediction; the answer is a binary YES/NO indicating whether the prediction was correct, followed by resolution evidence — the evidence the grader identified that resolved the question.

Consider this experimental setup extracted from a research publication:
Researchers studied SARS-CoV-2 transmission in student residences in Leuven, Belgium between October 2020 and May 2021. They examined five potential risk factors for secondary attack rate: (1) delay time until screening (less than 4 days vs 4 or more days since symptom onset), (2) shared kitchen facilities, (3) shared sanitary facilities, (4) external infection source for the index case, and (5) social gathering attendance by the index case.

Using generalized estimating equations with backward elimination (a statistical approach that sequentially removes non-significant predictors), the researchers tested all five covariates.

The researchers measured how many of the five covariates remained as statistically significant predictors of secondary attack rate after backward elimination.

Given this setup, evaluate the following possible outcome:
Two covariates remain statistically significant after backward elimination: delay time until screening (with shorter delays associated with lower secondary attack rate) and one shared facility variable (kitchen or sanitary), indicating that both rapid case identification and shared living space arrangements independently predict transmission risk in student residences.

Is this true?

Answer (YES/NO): NO